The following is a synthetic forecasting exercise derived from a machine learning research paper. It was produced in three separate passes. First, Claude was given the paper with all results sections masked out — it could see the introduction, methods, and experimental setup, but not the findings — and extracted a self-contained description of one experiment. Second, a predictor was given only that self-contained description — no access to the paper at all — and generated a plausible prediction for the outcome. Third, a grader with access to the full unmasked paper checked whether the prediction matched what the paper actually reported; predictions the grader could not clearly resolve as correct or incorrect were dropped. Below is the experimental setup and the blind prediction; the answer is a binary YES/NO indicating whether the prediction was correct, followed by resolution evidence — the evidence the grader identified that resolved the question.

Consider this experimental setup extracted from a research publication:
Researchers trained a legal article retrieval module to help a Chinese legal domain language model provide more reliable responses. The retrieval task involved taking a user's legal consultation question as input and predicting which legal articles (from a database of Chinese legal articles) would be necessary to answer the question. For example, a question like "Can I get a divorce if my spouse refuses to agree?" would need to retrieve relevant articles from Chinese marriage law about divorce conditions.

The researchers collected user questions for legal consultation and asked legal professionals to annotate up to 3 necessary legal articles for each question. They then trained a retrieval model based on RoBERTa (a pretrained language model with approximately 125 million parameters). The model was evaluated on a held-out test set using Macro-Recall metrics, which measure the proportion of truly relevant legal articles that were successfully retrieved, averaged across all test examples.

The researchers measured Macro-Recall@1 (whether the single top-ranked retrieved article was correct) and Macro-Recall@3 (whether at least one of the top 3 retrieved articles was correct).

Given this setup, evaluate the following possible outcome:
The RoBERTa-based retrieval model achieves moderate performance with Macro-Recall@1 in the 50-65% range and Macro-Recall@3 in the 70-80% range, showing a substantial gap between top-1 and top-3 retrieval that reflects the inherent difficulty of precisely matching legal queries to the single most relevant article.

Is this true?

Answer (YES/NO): NO